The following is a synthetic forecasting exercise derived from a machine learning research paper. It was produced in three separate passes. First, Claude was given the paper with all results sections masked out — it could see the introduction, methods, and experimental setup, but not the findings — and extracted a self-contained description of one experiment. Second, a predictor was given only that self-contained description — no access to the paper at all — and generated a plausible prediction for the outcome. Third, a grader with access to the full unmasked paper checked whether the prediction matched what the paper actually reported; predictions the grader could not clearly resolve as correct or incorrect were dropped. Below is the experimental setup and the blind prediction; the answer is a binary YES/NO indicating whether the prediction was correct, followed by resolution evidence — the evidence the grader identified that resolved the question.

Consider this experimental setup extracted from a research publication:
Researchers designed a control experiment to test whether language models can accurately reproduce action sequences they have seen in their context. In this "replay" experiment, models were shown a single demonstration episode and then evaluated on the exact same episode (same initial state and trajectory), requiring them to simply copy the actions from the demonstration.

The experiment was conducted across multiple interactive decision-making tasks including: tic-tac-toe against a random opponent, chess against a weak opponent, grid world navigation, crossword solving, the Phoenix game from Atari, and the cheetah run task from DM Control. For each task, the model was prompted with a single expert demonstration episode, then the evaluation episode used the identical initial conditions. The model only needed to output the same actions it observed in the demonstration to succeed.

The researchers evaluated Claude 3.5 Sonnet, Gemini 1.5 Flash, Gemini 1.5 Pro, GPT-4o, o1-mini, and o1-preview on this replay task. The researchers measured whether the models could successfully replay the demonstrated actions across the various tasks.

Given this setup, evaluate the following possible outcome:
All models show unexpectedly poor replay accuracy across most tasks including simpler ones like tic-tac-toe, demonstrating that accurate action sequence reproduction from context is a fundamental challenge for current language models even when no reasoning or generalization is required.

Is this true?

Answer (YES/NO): NO